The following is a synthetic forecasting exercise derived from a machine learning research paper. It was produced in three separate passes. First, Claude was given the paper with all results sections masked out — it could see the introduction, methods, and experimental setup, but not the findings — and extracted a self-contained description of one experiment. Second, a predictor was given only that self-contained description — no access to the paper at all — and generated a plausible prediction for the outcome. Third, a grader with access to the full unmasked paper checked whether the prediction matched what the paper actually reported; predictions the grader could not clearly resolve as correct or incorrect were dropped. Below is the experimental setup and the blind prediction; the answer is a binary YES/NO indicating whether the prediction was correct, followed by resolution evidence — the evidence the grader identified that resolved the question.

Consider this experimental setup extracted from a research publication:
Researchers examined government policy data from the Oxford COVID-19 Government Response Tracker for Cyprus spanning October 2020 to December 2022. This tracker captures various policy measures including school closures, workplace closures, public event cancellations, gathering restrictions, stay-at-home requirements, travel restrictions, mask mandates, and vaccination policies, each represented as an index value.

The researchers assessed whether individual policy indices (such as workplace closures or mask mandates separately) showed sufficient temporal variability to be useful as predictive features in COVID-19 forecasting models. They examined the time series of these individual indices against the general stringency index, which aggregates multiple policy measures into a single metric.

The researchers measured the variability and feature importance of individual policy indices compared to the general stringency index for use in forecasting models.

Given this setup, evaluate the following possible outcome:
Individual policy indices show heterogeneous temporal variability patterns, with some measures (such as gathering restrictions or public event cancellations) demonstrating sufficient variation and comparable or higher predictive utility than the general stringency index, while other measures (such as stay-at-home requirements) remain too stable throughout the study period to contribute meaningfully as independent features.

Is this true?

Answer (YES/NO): NO